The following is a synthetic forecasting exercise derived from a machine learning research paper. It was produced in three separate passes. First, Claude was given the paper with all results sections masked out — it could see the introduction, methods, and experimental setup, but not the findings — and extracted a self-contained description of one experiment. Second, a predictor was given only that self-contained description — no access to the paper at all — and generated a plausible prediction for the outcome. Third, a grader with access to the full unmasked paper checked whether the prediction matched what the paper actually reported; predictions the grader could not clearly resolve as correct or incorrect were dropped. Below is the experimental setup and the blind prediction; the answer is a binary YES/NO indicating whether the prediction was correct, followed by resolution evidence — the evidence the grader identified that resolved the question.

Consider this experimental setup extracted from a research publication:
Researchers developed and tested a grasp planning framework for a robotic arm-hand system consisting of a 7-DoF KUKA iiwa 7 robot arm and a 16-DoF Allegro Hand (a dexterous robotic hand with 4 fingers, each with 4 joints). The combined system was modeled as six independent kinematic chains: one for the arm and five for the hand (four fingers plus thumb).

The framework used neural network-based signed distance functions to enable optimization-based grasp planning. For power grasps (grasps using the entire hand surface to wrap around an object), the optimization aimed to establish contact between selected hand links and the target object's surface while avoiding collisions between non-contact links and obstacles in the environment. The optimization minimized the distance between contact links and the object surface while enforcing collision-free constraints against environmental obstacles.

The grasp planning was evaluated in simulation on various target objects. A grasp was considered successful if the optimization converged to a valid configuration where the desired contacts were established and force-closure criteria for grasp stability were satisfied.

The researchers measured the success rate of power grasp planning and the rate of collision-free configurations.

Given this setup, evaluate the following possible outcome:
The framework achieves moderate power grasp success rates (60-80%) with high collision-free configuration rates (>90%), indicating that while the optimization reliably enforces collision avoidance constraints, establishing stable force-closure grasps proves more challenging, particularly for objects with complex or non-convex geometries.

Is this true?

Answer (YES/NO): YES